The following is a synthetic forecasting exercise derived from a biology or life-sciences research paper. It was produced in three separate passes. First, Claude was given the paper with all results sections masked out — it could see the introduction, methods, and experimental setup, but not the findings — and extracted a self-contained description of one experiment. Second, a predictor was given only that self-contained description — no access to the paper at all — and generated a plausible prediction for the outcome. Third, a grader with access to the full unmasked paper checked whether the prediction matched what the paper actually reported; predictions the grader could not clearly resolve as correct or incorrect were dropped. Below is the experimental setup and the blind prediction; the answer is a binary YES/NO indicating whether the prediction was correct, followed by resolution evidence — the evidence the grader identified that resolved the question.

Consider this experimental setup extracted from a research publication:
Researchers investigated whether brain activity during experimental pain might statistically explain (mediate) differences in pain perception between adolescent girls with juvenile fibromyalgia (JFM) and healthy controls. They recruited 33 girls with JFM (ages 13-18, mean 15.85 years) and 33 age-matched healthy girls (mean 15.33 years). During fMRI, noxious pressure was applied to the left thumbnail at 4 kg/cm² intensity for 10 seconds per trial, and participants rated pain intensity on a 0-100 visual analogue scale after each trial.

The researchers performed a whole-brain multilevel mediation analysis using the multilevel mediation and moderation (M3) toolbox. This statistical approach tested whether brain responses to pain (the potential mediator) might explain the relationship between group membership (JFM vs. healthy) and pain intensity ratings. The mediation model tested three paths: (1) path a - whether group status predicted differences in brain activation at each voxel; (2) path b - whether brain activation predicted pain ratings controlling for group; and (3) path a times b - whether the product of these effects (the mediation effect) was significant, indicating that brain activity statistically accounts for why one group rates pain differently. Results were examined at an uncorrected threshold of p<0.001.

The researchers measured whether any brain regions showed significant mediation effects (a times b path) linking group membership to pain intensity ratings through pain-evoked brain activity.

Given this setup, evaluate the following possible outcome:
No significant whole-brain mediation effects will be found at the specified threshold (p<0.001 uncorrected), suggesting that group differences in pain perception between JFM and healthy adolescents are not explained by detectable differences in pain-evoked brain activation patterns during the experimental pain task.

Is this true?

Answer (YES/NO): NO